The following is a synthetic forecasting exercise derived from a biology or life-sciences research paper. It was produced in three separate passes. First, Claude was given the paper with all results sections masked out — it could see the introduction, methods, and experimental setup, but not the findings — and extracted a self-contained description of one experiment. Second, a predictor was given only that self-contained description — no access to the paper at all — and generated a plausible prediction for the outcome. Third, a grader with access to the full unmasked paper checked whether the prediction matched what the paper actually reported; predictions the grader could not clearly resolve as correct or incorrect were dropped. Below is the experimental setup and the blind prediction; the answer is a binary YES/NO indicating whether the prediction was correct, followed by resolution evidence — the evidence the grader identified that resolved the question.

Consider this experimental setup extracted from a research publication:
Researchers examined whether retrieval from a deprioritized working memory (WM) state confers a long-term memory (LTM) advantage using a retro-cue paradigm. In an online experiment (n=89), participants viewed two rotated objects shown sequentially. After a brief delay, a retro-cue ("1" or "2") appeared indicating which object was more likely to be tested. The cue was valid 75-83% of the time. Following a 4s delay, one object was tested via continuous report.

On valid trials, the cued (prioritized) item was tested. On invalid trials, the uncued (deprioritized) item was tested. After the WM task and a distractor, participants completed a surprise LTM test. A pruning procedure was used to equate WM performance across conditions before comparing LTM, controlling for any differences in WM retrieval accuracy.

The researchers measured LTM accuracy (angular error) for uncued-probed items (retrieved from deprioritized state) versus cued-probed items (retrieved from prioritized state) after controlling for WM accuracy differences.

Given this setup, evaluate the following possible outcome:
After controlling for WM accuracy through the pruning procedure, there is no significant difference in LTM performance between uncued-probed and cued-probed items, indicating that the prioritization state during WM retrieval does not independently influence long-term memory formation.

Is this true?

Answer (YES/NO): NO